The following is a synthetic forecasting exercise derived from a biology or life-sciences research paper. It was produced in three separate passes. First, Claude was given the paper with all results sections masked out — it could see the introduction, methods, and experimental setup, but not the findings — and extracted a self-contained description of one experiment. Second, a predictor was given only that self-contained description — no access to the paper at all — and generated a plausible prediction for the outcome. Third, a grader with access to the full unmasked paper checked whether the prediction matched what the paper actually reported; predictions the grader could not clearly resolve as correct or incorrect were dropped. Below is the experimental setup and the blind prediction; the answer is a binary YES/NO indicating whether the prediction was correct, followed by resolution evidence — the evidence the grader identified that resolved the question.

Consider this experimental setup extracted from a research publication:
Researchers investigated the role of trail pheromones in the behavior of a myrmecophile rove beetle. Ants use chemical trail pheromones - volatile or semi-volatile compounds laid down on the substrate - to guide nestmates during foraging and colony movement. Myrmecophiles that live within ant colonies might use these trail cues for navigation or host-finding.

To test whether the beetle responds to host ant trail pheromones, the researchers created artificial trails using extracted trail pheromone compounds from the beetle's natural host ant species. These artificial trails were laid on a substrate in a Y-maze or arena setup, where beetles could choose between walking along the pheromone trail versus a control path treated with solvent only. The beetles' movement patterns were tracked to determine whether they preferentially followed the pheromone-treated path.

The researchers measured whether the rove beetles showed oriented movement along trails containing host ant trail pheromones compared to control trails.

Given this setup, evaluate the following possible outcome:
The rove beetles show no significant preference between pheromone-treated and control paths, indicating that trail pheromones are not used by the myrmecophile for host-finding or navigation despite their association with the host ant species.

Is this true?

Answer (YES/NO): NO